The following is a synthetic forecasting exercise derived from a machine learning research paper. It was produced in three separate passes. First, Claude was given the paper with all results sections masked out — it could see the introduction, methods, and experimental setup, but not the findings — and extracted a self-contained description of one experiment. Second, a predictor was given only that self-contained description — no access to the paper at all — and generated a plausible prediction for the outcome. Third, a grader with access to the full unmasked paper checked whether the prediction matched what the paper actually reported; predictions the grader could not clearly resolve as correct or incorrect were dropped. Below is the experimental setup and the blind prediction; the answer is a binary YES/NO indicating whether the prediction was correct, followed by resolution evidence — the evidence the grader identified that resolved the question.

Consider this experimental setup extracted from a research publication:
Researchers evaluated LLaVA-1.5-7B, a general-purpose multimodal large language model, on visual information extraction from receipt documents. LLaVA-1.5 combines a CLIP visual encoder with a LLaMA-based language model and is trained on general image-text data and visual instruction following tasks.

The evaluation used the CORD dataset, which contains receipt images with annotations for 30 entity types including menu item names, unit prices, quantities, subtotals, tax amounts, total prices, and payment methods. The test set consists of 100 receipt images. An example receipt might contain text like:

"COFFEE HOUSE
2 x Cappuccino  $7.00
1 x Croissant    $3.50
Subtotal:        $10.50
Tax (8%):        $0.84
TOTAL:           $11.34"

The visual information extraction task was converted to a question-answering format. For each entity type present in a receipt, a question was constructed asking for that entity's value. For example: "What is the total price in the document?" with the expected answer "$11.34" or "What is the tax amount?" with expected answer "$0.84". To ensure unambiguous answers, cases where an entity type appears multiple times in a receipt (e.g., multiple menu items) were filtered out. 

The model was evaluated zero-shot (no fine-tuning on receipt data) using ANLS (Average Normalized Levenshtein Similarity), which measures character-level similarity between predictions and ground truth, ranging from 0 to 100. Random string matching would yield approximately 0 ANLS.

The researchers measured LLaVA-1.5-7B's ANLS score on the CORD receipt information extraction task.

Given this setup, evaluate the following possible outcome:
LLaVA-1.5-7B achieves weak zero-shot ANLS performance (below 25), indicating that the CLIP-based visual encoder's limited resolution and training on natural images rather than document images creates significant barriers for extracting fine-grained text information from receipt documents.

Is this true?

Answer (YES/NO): YES